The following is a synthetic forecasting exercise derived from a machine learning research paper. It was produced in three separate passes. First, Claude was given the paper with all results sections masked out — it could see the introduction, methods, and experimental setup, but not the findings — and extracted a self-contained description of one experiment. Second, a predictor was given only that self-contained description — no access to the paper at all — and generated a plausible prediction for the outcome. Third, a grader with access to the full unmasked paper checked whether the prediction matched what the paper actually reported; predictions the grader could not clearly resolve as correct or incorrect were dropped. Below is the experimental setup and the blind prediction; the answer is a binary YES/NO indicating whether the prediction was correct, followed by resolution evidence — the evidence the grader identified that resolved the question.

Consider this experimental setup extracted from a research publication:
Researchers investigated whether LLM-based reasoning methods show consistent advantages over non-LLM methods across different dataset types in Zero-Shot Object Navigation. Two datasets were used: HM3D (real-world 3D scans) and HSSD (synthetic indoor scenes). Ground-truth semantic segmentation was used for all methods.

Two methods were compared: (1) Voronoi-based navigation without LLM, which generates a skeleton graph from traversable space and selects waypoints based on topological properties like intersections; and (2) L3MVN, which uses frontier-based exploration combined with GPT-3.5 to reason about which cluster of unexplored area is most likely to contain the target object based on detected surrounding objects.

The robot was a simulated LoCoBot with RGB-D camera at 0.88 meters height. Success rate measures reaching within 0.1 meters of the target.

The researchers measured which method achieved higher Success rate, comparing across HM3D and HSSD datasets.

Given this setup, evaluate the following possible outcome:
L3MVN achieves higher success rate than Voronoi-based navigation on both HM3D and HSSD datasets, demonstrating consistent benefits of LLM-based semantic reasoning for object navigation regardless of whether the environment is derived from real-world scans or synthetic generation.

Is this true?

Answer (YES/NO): NO